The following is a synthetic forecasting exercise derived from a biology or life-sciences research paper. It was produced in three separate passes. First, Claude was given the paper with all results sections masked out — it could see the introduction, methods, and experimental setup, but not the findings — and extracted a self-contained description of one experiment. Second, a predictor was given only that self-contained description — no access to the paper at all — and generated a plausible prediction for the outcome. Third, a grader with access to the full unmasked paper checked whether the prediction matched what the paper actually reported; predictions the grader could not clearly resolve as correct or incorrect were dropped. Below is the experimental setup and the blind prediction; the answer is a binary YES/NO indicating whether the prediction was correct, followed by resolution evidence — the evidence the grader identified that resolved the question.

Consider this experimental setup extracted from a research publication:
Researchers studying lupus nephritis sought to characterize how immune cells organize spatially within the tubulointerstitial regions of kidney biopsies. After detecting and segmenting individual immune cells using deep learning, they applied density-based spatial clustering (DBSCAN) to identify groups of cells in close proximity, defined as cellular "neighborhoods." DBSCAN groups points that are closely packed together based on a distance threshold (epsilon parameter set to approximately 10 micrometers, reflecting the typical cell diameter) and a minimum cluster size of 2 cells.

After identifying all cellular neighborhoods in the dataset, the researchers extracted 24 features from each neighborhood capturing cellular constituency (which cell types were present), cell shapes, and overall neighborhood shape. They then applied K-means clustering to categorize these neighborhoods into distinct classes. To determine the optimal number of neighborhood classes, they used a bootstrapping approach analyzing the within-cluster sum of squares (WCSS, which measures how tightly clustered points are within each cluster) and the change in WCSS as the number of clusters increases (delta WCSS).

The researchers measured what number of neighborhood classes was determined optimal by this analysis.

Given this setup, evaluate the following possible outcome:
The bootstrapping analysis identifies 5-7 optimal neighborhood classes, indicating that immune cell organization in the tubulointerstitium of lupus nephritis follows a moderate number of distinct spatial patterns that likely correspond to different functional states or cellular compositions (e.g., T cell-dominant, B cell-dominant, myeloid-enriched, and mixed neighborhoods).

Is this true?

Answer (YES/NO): YES